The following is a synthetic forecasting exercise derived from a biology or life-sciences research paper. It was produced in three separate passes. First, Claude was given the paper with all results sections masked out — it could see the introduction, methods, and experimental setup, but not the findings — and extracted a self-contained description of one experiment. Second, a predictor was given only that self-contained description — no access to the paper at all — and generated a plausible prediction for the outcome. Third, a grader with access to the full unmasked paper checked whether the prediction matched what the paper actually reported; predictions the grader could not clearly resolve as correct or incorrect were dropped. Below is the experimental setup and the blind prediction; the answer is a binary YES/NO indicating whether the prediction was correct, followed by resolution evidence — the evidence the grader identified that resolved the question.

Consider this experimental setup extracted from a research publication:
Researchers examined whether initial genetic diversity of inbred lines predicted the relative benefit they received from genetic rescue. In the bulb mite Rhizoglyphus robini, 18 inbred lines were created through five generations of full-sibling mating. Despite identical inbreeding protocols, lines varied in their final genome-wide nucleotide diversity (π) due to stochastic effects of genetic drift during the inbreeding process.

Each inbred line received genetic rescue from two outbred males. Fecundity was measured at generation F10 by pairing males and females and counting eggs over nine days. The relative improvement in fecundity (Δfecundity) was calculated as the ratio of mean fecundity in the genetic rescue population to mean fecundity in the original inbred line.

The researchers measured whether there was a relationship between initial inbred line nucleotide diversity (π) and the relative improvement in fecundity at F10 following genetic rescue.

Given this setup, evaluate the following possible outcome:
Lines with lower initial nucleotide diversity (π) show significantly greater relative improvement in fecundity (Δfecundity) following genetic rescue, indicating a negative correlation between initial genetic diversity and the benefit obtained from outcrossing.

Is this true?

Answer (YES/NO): YES